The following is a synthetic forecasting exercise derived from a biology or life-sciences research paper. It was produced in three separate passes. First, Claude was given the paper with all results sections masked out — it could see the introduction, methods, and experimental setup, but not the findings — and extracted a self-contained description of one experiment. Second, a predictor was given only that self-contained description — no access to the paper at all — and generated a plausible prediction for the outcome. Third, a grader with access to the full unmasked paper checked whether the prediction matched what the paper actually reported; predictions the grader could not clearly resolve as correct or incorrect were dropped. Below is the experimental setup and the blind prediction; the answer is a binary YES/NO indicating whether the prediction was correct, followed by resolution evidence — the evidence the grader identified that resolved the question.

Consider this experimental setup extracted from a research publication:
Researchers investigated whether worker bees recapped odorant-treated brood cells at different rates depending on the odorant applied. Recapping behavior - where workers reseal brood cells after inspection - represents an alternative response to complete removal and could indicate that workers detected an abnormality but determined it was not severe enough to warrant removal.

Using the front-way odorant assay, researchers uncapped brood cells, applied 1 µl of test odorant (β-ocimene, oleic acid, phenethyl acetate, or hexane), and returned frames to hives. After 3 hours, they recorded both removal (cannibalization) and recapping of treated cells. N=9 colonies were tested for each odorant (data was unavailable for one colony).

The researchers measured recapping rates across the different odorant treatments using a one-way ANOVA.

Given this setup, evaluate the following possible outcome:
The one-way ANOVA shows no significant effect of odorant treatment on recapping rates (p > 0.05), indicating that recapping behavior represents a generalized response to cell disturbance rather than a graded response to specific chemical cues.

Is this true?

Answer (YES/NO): NO